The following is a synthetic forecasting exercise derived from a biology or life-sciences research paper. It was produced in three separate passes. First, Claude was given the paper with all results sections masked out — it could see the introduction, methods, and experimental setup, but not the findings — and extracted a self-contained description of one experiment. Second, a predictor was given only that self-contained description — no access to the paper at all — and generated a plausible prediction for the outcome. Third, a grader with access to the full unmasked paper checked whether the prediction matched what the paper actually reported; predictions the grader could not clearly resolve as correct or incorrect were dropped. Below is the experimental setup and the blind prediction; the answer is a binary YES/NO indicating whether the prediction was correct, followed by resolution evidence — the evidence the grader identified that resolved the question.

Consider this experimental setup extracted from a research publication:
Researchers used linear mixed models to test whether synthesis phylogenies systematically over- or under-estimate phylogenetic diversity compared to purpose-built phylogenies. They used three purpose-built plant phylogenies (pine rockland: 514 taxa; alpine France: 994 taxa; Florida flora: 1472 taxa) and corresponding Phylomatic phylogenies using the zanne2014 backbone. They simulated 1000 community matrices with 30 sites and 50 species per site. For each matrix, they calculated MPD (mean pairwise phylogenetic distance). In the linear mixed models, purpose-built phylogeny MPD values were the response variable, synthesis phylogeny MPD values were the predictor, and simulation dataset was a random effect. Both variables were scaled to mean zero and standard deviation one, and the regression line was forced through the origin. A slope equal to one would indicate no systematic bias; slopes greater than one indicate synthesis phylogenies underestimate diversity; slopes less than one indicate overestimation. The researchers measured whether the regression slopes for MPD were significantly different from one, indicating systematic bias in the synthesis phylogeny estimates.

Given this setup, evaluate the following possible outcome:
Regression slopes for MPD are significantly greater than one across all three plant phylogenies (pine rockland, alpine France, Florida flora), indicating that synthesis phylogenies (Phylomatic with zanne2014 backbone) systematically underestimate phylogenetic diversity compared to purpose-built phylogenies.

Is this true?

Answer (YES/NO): NO